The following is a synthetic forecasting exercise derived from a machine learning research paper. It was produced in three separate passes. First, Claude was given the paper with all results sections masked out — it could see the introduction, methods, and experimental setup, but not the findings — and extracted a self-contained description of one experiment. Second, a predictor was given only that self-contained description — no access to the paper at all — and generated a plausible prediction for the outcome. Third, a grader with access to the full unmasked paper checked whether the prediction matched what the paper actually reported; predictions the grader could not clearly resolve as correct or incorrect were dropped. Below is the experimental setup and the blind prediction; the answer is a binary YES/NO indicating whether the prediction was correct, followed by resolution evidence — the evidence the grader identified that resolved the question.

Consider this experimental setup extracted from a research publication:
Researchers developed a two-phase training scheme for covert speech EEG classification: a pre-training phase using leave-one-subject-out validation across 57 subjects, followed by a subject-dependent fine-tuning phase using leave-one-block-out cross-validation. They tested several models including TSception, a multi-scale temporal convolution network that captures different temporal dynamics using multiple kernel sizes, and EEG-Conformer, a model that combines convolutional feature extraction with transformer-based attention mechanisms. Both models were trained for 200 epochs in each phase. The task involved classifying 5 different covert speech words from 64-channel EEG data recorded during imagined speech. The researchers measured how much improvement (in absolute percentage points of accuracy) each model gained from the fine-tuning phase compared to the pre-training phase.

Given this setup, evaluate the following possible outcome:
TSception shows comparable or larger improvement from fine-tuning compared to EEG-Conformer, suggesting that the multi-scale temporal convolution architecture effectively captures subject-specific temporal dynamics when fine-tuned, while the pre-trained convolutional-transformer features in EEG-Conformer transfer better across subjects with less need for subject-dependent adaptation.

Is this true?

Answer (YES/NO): YES